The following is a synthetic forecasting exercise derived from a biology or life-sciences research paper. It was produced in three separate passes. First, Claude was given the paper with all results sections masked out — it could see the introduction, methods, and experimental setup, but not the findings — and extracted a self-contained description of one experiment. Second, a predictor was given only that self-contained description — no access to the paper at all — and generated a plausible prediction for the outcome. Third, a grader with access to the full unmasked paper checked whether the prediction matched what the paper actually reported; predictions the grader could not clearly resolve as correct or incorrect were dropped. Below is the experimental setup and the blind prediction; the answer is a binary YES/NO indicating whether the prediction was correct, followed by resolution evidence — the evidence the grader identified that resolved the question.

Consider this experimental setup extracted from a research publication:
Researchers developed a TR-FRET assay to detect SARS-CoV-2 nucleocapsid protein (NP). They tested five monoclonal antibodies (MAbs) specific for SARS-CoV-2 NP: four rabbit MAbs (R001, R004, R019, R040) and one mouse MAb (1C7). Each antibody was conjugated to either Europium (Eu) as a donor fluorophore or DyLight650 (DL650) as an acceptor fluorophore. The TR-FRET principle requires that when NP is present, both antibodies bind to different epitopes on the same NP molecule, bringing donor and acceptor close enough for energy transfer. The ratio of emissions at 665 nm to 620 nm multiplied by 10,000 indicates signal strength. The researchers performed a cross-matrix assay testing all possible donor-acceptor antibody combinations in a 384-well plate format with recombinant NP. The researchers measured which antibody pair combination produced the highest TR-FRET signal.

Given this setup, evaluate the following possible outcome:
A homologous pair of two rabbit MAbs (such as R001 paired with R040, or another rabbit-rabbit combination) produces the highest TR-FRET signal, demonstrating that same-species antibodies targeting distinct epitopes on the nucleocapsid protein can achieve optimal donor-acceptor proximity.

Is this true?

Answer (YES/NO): NO